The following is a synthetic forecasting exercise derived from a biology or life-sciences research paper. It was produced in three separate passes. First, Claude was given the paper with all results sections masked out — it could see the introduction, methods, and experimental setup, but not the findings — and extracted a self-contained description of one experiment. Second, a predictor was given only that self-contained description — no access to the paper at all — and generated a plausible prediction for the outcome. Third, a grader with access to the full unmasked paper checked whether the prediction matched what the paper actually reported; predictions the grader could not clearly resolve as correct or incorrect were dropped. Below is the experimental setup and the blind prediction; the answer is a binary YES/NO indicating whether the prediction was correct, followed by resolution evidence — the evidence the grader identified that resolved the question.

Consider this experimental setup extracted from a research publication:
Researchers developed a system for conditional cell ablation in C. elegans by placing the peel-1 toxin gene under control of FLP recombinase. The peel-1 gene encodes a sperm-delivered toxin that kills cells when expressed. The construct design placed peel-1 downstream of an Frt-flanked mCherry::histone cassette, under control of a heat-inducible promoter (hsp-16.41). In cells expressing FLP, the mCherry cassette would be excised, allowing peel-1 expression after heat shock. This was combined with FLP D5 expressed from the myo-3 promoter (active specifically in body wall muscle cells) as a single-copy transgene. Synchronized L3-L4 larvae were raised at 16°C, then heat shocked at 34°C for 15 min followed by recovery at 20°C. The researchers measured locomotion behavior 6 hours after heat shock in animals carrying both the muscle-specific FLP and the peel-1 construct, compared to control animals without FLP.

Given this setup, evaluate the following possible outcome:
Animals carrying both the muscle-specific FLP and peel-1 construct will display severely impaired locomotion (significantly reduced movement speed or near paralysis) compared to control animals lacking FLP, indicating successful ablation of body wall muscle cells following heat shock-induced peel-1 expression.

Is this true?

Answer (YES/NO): YES